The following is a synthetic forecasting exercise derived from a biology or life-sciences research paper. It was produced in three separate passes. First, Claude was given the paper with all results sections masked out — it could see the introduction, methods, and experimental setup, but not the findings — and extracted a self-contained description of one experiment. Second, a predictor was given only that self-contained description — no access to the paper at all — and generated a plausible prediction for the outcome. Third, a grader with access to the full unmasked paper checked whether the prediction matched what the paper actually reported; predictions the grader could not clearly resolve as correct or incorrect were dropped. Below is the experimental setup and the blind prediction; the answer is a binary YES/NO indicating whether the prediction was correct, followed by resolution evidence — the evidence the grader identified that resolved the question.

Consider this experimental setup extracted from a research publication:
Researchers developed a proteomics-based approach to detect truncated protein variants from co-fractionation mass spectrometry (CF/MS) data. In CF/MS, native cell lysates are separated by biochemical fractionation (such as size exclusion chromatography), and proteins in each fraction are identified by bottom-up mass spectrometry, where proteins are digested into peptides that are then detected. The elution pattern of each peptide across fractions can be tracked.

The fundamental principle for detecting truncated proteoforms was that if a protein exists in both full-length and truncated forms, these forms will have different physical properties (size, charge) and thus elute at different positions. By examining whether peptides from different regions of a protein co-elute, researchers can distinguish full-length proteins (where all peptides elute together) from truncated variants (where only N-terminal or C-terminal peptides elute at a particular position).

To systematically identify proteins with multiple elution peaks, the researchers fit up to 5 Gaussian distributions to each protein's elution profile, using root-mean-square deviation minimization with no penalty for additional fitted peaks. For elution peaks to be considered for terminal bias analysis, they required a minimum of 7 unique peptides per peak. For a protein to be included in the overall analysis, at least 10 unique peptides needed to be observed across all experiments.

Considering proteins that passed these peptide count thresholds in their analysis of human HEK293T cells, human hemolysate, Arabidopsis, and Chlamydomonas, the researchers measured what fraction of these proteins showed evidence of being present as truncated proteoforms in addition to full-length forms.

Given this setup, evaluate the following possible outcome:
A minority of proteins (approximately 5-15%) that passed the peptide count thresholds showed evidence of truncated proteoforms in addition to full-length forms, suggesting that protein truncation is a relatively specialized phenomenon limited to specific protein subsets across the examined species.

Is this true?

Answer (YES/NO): NO